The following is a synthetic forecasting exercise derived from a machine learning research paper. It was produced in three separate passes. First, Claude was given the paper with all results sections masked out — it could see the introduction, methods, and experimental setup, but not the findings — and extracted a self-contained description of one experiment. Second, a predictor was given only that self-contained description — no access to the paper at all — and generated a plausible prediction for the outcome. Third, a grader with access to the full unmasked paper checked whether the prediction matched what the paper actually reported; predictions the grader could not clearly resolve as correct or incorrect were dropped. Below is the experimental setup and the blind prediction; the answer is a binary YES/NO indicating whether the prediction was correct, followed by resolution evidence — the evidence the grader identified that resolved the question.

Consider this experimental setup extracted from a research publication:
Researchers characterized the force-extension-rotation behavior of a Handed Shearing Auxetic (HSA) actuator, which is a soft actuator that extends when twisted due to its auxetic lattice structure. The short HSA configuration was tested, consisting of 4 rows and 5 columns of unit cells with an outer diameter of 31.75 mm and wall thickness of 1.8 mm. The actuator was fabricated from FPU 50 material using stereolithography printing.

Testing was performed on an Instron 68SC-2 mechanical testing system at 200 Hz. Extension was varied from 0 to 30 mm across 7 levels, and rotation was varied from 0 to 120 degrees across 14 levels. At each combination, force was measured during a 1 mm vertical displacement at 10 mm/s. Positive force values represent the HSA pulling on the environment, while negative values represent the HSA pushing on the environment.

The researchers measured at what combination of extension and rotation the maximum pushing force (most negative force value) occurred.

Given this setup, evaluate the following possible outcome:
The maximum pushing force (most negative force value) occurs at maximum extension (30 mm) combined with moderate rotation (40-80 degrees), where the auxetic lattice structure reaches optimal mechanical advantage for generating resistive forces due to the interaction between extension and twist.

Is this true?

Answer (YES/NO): NO